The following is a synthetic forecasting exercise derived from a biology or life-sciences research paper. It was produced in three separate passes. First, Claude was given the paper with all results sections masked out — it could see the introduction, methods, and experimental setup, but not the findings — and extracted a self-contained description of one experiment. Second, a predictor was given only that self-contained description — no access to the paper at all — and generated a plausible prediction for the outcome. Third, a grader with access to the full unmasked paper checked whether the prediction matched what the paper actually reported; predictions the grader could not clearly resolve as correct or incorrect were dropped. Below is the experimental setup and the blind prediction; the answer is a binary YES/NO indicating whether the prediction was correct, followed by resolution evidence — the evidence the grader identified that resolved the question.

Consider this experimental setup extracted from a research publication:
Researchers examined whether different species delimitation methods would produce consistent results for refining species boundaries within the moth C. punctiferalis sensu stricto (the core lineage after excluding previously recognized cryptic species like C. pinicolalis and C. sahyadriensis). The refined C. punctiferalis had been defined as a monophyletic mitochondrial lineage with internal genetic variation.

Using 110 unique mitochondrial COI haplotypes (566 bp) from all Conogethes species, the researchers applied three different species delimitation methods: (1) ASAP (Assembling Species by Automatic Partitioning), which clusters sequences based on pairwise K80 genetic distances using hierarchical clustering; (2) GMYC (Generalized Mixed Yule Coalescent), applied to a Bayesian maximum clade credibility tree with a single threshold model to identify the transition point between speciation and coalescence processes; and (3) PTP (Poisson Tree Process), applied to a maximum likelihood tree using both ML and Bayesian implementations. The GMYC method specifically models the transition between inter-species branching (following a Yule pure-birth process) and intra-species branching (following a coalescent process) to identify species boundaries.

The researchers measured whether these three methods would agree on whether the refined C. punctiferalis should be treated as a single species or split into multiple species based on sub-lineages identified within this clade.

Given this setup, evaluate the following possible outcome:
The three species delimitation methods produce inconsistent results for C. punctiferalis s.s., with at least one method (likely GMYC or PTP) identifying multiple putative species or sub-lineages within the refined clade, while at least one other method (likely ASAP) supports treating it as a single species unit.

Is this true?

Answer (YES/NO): YES